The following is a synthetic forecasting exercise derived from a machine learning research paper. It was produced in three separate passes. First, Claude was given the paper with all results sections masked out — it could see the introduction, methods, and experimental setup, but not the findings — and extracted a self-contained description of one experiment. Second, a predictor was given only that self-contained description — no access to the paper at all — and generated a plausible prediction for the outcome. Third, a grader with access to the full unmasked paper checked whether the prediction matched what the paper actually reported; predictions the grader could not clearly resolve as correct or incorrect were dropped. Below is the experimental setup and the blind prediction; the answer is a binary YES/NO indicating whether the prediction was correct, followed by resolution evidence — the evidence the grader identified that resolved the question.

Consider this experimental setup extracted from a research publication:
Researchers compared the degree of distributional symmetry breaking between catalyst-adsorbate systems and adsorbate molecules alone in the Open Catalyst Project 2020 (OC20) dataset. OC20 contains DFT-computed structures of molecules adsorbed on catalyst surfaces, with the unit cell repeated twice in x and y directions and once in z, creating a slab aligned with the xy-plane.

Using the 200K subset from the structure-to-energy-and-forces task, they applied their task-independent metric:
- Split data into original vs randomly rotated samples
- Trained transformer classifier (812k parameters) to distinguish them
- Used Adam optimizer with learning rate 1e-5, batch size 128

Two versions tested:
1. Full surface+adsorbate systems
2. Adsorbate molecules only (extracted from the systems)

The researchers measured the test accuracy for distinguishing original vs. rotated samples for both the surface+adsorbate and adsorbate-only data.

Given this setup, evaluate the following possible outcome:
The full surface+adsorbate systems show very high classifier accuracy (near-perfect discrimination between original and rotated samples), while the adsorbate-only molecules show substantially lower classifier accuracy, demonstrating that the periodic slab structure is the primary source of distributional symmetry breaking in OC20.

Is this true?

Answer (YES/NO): NO